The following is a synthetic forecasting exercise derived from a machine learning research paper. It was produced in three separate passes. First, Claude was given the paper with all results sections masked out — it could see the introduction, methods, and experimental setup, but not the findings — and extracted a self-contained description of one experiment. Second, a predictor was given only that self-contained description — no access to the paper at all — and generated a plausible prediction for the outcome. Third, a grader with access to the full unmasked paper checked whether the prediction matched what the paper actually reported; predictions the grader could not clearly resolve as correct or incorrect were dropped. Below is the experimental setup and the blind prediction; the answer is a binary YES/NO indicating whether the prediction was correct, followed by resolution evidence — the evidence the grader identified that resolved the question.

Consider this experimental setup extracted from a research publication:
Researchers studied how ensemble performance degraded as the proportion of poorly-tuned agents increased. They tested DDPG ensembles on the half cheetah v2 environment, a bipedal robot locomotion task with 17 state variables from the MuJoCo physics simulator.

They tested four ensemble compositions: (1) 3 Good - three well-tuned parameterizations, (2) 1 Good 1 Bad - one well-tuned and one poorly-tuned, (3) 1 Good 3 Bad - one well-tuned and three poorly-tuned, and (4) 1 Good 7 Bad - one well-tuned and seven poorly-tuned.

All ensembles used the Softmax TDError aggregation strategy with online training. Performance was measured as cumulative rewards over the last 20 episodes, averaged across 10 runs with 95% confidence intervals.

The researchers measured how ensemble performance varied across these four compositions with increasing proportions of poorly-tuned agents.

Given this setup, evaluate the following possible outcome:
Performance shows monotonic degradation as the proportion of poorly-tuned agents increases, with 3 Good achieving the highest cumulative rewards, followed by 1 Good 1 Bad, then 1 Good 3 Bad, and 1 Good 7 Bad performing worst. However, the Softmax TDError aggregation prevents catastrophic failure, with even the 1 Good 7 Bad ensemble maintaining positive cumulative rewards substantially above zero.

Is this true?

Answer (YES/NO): NO